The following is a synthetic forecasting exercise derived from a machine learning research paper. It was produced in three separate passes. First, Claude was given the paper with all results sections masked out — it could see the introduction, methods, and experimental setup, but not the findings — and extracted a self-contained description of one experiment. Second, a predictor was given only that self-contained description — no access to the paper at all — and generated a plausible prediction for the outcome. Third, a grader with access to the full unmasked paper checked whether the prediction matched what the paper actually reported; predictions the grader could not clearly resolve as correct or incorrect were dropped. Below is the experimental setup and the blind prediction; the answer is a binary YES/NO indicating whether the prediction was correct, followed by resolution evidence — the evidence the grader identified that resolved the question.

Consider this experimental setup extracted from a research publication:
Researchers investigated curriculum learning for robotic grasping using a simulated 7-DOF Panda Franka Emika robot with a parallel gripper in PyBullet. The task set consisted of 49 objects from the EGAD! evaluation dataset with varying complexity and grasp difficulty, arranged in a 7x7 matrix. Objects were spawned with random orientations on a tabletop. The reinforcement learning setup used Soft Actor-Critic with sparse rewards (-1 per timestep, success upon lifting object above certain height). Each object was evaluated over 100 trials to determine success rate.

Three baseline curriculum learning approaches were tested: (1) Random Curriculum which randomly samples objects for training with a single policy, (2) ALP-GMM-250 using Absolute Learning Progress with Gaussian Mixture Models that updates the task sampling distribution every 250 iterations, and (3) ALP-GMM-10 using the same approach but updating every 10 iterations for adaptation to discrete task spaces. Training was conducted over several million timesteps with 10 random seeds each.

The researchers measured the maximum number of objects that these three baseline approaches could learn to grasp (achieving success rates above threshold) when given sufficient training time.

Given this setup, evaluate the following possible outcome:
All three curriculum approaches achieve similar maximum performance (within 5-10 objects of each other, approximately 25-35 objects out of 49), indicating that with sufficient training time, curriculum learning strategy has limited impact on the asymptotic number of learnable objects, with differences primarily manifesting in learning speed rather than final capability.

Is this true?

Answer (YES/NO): NO